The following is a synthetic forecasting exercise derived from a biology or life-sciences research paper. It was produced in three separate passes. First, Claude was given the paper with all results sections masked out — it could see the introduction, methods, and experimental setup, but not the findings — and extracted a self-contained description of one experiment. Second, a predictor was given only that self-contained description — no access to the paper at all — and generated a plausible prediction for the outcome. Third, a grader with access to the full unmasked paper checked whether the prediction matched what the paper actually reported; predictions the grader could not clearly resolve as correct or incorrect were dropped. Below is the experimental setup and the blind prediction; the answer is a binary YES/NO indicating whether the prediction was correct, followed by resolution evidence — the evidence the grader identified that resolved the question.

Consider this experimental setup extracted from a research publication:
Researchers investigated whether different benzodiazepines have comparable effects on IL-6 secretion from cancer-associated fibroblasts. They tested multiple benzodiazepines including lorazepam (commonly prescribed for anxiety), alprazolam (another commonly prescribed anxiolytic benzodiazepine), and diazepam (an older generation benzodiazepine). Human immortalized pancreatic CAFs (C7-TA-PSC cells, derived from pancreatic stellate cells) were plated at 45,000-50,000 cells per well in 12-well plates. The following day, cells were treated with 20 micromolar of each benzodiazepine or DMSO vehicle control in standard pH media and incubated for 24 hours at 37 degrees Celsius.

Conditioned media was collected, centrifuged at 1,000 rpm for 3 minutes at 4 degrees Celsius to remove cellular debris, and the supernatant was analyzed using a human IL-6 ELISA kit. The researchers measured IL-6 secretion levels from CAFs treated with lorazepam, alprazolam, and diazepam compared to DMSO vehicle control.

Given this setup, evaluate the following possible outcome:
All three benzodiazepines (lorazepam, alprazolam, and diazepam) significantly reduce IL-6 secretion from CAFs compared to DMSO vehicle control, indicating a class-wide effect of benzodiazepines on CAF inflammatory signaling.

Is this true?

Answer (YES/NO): NO